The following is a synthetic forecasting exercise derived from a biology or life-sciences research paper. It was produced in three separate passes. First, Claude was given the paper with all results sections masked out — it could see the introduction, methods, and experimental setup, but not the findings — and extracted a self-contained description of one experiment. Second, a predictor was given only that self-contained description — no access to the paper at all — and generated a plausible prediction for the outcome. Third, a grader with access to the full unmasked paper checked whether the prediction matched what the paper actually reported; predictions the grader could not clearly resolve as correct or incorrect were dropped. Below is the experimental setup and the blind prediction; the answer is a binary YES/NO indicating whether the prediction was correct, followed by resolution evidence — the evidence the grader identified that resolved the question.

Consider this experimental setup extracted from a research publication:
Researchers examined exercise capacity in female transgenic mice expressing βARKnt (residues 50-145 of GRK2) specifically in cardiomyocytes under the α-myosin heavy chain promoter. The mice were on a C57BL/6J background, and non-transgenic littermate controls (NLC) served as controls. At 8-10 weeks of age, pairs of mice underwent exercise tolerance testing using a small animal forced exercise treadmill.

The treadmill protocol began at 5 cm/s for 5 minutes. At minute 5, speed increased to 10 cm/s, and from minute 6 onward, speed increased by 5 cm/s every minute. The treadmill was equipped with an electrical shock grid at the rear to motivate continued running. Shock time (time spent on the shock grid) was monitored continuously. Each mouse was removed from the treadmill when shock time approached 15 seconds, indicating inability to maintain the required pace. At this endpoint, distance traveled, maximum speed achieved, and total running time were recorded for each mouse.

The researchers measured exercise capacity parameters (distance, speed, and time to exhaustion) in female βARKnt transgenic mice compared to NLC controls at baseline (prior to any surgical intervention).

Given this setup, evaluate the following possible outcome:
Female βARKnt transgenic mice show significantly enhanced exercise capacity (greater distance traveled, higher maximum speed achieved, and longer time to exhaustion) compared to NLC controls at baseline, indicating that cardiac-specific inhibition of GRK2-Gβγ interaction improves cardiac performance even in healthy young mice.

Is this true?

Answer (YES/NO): NO